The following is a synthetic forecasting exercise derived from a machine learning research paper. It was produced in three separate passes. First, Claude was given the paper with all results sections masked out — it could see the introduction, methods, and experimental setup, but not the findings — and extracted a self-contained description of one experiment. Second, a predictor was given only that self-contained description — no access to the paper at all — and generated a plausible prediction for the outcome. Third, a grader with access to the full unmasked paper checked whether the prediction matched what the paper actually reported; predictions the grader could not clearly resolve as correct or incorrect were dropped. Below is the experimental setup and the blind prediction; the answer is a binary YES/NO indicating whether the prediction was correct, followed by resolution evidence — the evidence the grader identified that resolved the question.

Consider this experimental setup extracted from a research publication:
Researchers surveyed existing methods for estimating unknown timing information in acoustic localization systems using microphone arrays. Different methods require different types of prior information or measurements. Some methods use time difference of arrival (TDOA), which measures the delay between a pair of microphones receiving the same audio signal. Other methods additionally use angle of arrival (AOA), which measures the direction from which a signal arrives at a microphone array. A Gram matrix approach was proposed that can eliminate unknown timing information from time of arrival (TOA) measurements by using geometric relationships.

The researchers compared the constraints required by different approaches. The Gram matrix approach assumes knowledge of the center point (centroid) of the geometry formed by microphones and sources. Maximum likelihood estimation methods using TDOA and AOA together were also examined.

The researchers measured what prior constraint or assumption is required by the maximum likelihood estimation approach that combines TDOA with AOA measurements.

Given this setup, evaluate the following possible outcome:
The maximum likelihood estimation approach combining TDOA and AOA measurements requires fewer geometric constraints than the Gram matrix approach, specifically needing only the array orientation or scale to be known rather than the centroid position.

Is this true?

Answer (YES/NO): NO